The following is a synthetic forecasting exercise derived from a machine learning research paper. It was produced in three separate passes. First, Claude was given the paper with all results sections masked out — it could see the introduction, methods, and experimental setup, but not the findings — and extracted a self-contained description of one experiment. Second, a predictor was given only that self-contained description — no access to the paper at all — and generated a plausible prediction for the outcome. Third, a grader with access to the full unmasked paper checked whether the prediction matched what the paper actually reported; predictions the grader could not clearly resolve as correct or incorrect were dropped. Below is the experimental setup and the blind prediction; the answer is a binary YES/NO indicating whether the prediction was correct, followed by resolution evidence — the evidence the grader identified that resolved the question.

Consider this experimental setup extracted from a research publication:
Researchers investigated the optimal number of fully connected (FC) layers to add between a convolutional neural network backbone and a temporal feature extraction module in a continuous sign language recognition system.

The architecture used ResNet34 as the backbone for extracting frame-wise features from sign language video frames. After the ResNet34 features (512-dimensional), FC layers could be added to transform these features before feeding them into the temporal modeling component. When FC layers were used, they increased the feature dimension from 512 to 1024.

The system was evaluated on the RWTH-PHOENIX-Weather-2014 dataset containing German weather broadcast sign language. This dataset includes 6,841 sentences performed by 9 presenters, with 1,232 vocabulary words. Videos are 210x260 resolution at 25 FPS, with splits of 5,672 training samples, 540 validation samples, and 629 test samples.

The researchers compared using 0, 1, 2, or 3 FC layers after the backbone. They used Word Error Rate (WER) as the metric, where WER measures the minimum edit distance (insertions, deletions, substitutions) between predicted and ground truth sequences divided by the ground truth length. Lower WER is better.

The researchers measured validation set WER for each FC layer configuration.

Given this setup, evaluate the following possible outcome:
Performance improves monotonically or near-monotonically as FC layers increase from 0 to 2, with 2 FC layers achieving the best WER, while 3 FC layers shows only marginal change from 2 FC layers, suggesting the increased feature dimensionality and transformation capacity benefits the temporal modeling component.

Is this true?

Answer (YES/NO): NO